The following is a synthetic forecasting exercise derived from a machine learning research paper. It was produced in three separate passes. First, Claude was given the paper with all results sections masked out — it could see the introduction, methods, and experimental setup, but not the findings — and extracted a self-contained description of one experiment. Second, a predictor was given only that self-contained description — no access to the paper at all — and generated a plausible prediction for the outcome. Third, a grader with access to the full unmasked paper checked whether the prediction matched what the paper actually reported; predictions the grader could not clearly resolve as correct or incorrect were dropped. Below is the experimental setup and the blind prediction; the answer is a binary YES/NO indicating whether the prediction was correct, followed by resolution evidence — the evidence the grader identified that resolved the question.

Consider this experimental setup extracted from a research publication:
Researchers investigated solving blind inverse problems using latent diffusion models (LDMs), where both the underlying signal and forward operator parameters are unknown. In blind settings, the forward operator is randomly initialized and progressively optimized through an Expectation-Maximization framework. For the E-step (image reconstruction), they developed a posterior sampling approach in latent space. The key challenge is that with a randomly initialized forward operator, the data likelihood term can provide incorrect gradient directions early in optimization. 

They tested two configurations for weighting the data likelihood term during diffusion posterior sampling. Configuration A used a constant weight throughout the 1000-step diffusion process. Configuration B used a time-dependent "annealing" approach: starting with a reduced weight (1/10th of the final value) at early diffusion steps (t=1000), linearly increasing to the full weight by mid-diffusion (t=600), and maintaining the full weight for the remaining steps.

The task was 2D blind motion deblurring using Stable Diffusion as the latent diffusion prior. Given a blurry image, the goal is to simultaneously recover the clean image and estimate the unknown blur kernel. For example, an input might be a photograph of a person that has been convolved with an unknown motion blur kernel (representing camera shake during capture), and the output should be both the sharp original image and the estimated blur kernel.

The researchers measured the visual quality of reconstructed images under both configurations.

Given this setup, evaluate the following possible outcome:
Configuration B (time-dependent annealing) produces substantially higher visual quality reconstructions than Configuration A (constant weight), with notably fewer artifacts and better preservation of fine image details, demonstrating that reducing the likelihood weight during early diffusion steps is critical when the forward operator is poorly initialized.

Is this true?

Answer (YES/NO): YES